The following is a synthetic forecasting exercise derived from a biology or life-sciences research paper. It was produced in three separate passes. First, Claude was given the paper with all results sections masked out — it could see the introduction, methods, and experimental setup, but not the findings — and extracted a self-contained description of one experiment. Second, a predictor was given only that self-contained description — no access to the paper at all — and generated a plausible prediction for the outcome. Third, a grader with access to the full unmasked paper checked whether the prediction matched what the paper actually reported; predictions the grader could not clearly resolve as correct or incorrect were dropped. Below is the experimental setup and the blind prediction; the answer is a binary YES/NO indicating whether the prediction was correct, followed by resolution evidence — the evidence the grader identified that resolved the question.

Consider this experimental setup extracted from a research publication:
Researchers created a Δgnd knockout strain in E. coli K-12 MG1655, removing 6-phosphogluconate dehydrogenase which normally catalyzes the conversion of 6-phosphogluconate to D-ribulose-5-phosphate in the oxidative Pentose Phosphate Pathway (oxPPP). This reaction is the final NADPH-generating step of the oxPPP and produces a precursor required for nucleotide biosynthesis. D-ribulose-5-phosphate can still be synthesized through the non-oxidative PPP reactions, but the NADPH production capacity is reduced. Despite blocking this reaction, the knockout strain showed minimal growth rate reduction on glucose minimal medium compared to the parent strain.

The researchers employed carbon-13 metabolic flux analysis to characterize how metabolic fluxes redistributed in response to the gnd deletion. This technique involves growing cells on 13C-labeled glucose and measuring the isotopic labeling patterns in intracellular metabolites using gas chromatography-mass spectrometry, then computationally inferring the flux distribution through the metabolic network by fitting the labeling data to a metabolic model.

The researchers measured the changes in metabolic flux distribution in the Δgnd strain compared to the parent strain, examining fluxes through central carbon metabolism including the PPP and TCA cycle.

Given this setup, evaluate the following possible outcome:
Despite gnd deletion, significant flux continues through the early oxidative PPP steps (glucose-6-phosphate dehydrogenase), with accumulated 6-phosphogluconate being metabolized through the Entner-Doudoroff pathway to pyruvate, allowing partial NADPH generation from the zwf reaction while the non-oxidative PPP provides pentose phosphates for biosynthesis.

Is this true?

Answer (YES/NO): YES